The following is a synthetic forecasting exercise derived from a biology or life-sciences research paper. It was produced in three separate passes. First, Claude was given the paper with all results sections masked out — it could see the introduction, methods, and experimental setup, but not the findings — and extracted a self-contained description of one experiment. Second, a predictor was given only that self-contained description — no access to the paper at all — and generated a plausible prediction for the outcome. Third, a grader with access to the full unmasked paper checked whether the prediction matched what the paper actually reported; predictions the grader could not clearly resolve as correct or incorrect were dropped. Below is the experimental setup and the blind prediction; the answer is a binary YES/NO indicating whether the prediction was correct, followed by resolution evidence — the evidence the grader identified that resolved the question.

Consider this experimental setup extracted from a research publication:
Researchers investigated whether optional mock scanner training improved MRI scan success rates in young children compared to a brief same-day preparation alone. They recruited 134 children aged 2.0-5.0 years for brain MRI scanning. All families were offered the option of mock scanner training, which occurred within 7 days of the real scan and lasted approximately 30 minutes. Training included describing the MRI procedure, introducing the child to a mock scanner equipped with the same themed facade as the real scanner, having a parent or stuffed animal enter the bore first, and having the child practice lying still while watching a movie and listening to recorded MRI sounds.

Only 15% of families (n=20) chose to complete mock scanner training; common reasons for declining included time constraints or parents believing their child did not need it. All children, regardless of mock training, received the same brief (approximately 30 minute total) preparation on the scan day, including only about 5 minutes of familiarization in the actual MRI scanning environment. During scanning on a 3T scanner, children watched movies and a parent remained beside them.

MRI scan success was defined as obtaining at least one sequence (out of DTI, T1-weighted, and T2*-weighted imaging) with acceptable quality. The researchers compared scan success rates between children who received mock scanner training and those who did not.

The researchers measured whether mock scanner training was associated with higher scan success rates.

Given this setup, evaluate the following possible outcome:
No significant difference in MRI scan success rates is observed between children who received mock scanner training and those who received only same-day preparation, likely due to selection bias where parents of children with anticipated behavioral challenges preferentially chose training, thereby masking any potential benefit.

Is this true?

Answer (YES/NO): NO